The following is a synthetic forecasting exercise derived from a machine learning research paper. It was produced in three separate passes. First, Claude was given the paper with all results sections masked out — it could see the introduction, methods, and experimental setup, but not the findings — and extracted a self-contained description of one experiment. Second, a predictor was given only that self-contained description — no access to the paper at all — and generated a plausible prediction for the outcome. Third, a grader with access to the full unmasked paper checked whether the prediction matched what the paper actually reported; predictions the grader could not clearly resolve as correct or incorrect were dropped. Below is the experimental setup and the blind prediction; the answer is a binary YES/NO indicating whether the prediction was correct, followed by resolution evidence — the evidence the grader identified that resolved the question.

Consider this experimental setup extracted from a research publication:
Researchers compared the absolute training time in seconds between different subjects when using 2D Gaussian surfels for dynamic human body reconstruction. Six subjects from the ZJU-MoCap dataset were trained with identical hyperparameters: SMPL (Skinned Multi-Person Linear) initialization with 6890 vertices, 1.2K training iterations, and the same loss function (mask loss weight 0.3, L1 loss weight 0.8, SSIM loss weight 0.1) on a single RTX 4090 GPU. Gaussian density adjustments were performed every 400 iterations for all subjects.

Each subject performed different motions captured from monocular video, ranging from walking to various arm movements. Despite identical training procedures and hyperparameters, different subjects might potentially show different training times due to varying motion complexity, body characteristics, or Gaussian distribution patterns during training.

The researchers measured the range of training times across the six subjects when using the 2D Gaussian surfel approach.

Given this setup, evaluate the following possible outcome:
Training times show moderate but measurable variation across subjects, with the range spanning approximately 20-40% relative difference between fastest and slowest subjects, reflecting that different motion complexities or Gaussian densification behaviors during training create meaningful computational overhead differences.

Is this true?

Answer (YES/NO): NO